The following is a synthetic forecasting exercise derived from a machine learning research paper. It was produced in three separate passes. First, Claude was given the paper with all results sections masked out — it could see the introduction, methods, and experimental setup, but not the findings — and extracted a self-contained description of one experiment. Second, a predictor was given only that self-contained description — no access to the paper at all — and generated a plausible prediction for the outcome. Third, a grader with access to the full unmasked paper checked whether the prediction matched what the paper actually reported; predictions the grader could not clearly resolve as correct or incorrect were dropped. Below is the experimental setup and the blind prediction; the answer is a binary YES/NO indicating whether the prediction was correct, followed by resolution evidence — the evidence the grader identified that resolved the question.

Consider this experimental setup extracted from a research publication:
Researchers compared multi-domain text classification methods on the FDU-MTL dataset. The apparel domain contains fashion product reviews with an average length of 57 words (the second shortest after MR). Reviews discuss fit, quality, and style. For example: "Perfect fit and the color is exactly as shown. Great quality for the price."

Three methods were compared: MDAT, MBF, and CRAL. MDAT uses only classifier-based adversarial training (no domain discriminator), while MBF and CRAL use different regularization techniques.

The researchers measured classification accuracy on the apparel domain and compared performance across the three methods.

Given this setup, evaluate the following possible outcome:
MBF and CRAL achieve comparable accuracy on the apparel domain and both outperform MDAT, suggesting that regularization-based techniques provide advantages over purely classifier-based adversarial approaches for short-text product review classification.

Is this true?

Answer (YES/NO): NO